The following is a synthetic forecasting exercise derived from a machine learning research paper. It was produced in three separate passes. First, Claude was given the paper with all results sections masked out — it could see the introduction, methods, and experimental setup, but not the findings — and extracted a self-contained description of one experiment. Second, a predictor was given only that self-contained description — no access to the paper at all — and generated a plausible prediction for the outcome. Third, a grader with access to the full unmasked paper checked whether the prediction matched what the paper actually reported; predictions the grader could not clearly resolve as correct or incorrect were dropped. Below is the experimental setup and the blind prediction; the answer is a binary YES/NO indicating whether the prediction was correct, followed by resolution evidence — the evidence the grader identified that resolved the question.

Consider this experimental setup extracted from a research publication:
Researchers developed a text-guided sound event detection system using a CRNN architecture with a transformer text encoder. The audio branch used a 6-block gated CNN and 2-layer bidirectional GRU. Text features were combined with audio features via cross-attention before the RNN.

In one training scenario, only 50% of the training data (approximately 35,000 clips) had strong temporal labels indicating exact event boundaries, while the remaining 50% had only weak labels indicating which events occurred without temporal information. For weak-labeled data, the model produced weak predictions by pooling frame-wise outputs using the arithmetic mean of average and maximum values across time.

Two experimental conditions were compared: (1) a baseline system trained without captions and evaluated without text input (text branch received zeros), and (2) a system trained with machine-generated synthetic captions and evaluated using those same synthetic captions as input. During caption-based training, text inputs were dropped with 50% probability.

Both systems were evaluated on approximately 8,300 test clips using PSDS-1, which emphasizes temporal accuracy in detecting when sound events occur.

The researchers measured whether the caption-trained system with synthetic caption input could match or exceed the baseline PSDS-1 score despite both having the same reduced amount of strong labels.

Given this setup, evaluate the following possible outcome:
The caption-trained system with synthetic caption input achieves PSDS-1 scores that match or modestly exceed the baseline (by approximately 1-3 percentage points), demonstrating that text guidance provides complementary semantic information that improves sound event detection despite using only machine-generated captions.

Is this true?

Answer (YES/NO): NO